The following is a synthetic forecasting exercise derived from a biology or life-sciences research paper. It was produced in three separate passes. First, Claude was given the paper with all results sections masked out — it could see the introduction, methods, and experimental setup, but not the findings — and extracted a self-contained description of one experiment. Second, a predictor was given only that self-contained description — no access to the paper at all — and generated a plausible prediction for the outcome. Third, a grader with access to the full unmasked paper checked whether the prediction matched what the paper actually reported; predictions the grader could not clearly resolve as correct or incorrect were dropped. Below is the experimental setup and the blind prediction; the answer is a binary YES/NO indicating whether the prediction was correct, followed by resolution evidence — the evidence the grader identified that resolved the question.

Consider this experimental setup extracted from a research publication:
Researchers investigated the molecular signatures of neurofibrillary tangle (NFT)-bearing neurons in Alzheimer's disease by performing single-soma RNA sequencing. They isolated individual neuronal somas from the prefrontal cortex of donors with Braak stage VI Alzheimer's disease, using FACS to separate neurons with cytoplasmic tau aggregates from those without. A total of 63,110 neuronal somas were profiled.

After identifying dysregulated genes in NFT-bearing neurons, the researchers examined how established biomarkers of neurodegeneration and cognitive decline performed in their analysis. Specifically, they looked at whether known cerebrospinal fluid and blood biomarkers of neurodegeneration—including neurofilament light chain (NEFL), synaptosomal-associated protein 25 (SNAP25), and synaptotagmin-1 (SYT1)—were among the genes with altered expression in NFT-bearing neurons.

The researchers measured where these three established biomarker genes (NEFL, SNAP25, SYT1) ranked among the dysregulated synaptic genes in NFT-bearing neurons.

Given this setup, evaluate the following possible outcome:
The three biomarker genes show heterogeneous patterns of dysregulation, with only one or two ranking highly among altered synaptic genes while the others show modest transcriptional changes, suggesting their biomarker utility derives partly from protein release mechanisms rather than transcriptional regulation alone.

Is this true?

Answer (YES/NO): NO